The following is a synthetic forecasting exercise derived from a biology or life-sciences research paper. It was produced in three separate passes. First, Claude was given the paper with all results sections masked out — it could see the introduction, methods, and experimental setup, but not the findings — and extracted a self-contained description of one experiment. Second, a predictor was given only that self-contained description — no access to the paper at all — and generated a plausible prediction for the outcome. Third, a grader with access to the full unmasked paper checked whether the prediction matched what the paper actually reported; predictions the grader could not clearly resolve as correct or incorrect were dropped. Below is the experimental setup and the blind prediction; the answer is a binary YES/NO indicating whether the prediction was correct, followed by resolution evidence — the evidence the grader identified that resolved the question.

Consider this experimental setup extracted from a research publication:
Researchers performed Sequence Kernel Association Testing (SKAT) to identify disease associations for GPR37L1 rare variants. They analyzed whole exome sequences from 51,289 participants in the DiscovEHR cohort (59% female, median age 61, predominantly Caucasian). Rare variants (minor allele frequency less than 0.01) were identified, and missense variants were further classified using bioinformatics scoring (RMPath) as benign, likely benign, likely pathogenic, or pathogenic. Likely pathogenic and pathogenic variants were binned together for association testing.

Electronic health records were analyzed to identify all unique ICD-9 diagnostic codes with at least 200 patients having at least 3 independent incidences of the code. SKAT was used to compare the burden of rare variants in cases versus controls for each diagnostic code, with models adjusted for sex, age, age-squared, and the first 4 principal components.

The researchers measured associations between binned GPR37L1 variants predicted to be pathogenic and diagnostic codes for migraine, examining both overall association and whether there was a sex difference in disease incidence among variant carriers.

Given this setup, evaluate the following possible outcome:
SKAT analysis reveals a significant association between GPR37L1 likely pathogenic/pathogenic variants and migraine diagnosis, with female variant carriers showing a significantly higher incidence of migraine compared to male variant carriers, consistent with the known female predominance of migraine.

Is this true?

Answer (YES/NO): YES